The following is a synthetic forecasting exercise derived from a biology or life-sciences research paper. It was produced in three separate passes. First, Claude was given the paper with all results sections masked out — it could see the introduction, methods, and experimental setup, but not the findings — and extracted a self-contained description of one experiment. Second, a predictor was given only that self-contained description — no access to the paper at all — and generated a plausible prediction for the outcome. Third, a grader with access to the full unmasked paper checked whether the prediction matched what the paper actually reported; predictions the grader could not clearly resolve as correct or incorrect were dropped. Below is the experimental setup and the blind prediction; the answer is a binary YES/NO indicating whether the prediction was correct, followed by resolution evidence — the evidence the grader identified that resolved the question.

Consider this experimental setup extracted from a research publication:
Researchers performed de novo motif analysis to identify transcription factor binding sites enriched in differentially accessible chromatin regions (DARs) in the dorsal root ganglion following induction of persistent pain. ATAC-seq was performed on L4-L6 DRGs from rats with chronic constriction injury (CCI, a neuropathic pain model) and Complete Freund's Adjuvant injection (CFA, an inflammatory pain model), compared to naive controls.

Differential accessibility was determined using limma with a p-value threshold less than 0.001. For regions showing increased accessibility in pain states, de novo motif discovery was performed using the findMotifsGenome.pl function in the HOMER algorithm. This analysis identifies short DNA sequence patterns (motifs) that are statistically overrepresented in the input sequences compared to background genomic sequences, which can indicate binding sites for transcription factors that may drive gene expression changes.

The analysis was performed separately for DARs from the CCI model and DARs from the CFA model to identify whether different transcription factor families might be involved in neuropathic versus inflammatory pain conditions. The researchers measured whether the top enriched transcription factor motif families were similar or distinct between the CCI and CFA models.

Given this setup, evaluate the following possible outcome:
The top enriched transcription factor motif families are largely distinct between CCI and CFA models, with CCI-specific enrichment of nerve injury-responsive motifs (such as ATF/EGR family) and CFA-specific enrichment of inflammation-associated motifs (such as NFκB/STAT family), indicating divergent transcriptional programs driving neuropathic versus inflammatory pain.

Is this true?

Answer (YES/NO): NO